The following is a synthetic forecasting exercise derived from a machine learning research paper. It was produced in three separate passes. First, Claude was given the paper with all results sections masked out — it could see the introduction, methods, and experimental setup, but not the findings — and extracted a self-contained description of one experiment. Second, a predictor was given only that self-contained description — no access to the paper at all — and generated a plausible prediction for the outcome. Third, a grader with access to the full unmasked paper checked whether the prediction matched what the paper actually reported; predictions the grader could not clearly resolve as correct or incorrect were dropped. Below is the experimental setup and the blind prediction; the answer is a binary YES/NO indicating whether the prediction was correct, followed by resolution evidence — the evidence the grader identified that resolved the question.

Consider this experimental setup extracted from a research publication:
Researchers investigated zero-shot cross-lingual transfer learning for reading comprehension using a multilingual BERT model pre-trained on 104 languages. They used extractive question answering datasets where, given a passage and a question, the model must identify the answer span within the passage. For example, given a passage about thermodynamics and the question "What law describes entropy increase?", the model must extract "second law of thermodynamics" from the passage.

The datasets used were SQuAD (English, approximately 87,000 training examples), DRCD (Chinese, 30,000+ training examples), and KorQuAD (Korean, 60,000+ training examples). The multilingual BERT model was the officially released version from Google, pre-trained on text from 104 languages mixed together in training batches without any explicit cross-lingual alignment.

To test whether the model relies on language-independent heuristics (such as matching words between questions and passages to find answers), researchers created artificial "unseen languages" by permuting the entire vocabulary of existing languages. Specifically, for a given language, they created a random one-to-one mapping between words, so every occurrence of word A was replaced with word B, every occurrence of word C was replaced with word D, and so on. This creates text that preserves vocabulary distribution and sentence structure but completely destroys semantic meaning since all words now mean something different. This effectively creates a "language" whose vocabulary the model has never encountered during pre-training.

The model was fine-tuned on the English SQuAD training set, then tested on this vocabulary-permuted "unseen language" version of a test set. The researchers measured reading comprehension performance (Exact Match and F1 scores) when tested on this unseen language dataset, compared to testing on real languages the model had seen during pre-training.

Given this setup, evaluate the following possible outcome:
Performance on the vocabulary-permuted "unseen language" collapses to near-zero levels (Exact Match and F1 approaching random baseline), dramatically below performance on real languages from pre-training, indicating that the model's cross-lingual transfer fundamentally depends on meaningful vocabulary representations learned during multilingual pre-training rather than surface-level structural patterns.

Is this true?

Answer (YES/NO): NO